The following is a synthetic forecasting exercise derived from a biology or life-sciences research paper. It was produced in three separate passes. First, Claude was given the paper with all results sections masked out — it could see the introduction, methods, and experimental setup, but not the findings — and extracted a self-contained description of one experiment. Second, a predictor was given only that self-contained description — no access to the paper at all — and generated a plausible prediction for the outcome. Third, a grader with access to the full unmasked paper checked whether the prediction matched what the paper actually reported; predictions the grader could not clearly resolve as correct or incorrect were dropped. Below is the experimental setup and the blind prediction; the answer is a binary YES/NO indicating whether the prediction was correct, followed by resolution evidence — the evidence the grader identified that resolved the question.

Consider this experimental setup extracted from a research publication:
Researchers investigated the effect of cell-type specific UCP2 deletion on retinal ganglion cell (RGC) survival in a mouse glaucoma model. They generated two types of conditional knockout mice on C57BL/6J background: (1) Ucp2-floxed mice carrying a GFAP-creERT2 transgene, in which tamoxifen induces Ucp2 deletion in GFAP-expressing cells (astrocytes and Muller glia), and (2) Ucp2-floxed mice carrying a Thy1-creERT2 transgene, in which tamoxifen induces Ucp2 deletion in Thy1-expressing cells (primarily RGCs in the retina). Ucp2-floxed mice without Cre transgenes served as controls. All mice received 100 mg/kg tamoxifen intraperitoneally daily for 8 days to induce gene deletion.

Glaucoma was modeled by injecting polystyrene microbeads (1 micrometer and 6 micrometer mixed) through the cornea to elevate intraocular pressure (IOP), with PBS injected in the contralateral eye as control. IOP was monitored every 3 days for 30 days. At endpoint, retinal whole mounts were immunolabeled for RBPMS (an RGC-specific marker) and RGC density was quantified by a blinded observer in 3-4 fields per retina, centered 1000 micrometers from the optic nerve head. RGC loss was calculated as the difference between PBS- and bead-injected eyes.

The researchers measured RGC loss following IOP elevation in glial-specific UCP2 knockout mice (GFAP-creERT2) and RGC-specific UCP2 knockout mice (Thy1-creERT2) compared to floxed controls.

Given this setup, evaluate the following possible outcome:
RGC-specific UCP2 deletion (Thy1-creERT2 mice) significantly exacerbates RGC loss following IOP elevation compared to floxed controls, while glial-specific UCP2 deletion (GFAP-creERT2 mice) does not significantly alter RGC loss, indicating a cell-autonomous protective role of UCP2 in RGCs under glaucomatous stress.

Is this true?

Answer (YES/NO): NO